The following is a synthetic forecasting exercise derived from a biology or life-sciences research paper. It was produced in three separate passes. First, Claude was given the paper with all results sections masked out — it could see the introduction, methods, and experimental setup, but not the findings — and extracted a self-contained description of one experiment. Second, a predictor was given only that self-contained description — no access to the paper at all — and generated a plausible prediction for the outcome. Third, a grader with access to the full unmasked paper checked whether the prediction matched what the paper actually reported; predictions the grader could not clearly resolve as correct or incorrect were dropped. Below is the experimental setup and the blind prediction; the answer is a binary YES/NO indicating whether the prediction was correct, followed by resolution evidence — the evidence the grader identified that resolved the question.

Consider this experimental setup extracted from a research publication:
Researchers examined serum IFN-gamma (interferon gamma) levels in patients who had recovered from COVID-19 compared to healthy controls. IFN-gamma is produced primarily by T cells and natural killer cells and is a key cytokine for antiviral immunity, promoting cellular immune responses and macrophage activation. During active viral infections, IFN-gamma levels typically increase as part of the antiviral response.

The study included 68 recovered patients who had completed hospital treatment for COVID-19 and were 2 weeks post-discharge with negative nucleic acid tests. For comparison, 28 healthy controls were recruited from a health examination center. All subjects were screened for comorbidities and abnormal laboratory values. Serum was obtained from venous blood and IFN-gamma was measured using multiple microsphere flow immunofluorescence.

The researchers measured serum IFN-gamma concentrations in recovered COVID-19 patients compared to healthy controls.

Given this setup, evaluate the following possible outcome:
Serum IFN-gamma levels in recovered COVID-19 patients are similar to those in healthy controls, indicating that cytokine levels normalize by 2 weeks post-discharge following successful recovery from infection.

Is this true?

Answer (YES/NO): NO